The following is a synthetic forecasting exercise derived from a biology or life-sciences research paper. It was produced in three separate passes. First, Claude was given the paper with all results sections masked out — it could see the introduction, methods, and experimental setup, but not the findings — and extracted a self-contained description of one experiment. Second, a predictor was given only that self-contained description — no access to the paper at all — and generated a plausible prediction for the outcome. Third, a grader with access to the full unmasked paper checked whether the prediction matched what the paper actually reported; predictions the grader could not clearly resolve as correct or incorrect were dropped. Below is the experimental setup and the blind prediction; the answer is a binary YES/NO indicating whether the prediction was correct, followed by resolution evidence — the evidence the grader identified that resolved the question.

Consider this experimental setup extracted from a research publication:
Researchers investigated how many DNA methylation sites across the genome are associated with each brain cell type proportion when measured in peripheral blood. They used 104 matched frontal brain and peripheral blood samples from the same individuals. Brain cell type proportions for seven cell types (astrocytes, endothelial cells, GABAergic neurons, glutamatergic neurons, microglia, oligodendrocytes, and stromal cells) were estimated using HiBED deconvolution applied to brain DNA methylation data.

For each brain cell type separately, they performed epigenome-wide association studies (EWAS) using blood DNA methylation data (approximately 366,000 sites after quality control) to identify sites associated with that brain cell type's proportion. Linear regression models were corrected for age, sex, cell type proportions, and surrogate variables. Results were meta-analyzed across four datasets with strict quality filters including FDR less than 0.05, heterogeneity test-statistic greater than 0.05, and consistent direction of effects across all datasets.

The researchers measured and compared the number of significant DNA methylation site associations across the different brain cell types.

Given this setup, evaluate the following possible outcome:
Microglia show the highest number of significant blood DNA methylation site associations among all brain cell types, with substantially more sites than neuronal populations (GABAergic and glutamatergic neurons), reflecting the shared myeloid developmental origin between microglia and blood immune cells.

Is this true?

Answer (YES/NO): NO